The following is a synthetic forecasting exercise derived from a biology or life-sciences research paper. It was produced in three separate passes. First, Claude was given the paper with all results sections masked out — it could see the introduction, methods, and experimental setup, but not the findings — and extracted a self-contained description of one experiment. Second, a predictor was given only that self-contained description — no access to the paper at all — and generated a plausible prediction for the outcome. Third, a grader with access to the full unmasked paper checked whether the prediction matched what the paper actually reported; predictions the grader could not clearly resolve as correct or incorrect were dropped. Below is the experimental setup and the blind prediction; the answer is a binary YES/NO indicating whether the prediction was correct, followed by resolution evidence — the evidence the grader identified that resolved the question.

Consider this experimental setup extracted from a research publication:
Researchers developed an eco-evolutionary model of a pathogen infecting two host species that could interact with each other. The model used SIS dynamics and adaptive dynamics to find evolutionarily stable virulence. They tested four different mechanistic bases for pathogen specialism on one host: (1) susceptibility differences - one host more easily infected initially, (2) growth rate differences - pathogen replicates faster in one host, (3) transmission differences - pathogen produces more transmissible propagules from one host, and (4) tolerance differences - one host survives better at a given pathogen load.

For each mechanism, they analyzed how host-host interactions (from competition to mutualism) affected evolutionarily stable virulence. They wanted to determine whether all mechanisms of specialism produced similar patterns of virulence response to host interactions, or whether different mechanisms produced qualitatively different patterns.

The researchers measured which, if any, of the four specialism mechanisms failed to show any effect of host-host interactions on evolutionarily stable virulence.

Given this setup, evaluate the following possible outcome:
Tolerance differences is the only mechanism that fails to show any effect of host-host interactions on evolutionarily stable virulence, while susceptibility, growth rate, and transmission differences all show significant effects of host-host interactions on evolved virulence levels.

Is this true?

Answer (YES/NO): NO